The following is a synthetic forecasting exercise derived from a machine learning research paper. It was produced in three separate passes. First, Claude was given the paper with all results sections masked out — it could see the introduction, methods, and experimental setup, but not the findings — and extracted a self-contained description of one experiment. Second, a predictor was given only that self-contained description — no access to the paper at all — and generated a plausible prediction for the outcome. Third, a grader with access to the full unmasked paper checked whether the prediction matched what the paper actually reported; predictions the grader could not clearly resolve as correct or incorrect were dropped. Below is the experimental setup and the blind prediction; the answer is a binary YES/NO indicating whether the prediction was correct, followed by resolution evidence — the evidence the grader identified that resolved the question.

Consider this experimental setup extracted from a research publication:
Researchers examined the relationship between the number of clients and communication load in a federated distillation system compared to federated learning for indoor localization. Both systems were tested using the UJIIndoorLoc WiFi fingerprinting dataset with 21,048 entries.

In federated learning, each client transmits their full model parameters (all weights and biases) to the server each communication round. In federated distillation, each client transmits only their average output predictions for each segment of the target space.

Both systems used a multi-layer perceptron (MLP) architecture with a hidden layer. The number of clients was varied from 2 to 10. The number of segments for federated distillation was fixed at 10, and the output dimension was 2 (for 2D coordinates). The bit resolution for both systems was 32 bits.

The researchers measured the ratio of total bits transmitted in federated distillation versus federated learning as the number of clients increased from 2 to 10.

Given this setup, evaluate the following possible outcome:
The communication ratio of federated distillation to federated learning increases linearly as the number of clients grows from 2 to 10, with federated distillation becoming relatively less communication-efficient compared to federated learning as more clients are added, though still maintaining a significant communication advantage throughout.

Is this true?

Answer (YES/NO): NO